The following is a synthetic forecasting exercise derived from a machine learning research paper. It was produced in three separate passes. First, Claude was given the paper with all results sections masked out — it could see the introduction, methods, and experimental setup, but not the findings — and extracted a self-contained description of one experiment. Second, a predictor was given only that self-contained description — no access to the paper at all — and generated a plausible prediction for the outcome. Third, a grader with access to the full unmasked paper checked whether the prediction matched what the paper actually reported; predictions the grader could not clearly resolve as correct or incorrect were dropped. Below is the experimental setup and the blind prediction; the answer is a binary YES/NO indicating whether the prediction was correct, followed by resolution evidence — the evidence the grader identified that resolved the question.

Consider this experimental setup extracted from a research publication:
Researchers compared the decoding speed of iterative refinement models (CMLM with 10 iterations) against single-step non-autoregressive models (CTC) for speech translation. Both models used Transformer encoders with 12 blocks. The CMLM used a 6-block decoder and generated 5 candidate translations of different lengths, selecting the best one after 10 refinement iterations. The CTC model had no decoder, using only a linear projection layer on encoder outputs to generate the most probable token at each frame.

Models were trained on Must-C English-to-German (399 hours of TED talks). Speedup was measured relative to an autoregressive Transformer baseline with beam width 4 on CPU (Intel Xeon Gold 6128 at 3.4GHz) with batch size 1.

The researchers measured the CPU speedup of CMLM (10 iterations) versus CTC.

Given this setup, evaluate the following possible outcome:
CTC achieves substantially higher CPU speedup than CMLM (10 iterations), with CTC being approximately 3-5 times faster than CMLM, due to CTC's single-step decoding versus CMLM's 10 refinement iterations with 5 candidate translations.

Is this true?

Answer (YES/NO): NO